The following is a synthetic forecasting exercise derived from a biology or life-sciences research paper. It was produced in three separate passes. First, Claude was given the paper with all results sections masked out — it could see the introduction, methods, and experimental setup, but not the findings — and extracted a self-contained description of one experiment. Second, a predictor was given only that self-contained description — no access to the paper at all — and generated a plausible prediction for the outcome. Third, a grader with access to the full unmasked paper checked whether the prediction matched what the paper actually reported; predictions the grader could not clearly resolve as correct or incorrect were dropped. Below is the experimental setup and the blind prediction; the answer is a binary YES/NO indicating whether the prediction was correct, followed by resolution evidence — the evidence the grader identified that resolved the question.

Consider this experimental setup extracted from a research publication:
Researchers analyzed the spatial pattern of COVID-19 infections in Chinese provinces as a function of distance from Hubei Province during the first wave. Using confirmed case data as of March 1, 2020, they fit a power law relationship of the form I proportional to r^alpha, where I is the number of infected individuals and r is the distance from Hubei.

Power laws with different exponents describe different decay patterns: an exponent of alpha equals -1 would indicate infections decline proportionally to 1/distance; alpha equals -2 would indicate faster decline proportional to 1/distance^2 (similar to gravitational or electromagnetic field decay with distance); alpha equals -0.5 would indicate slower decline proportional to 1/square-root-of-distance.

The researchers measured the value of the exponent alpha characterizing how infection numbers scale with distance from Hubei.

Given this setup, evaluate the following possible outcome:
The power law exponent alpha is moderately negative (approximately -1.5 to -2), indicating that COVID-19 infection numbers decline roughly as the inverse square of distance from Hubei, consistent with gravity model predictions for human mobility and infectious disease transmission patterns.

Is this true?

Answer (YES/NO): YES